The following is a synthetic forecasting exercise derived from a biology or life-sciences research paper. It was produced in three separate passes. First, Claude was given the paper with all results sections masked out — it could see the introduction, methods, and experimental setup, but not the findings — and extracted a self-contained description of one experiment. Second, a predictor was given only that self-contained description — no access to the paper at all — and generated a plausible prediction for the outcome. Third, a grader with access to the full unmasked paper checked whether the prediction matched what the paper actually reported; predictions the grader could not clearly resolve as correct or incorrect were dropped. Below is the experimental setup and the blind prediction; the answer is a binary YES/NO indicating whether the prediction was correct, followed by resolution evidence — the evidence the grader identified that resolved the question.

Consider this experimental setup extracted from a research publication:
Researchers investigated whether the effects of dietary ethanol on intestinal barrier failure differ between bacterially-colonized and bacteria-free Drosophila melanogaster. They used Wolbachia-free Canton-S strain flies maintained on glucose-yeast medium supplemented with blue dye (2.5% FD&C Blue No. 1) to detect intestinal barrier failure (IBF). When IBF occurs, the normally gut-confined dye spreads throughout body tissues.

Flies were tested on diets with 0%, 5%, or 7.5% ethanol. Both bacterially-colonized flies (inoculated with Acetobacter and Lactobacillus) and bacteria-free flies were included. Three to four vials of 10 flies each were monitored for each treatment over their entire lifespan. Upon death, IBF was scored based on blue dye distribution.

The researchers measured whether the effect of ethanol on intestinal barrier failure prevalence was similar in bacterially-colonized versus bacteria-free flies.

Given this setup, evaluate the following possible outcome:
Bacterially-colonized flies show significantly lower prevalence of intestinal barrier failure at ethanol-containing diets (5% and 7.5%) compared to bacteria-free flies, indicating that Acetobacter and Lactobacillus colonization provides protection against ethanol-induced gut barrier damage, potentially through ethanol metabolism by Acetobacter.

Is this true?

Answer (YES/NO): NO